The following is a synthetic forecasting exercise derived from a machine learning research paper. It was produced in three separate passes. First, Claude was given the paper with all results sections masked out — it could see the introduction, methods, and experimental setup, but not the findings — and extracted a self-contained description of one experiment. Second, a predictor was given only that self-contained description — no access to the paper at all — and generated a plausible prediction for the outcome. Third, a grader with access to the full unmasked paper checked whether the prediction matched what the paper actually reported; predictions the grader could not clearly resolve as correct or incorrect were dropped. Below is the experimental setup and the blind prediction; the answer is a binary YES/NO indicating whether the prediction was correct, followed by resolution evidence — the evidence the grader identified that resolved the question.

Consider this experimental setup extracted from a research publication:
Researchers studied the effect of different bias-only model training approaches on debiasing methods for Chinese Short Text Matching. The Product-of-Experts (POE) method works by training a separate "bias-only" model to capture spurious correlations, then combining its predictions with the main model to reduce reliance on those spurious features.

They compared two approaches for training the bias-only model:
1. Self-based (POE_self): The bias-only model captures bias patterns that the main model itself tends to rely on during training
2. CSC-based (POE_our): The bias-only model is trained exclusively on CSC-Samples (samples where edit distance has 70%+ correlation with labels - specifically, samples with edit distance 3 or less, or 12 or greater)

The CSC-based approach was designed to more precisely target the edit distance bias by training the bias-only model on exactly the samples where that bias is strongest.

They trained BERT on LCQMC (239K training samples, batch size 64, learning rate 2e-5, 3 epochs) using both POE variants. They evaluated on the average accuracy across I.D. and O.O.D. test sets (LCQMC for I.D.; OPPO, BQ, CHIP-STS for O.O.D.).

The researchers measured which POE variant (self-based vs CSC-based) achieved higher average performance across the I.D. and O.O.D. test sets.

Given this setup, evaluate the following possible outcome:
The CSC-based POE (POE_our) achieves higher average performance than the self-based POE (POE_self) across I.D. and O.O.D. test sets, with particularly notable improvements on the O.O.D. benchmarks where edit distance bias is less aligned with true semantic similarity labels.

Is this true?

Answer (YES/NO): NO